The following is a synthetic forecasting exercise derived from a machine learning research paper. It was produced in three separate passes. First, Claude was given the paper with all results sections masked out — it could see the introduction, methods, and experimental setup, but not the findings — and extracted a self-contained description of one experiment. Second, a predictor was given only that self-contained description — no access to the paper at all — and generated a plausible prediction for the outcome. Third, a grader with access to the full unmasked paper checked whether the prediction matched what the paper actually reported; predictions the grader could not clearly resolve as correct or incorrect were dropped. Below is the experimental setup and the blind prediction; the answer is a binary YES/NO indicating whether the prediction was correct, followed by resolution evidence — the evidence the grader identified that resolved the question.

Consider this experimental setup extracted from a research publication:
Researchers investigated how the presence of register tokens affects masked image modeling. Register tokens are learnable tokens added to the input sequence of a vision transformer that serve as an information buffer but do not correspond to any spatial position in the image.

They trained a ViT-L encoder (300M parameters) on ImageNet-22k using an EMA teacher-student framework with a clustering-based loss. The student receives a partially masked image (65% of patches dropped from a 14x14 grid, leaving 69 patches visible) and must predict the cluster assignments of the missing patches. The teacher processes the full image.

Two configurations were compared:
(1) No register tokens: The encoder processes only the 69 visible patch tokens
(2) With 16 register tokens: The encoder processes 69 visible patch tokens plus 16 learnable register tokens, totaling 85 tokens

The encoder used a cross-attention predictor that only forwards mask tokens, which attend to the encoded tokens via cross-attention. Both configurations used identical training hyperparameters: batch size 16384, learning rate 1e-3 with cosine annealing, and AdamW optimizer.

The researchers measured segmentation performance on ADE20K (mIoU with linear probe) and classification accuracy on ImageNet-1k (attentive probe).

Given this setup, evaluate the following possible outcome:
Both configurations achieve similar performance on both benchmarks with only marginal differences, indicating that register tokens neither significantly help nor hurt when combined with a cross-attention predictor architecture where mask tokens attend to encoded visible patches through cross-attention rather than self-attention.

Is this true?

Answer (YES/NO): NO